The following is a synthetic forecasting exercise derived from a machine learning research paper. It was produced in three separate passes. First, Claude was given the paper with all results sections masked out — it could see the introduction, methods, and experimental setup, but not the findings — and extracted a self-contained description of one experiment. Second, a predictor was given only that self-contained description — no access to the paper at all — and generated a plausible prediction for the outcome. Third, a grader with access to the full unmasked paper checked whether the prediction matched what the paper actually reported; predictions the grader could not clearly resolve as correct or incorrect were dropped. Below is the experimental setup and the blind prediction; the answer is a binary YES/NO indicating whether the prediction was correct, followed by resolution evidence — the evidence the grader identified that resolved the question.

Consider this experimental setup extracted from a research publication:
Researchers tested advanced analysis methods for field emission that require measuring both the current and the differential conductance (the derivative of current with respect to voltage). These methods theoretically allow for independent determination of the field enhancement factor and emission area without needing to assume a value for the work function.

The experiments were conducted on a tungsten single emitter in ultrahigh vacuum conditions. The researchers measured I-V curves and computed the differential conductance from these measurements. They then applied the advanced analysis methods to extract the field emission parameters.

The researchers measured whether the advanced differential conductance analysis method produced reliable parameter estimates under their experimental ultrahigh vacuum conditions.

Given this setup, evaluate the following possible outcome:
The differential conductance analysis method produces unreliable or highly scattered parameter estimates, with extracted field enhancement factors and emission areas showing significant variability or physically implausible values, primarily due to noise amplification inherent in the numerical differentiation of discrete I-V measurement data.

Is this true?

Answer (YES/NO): NO